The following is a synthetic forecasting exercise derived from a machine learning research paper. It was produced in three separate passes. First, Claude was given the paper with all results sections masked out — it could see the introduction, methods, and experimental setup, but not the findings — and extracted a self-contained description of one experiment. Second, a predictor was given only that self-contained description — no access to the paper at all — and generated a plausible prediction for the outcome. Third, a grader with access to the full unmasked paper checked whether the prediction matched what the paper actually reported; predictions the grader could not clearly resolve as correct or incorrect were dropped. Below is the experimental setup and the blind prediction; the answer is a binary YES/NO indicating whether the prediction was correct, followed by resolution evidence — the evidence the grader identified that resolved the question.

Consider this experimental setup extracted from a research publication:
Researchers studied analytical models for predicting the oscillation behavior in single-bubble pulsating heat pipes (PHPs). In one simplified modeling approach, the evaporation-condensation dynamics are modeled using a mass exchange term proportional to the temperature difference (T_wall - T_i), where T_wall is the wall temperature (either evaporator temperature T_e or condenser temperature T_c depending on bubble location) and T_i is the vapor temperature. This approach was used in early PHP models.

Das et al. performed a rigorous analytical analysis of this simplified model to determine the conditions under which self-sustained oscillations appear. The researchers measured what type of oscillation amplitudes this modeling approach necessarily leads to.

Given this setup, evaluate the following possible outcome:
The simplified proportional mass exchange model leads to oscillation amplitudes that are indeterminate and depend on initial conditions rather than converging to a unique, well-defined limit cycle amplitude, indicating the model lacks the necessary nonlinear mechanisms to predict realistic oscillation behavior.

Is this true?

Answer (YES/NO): NO